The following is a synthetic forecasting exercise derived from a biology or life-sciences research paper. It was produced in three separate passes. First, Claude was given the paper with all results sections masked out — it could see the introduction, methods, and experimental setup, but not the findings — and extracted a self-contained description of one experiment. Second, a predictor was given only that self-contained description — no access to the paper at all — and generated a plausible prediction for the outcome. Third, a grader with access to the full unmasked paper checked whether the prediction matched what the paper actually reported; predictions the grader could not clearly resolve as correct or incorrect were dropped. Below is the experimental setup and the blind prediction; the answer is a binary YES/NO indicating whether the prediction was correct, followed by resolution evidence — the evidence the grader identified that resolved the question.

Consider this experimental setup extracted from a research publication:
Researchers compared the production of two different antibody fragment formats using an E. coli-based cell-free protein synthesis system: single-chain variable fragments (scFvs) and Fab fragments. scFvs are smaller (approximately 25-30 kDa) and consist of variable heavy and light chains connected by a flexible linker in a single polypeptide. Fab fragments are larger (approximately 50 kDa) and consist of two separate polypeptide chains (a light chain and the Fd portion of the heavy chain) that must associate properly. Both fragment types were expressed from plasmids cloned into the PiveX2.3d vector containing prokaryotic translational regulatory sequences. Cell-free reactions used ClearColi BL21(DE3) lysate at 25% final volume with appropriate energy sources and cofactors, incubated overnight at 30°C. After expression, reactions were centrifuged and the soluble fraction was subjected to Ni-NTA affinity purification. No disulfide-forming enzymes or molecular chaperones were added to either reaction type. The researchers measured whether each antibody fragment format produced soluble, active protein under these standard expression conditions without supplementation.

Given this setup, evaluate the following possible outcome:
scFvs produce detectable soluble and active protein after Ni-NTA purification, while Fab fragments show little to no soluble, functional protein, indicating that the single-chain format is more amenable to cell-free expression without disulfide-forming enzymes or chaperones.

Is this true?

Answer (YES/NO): NO